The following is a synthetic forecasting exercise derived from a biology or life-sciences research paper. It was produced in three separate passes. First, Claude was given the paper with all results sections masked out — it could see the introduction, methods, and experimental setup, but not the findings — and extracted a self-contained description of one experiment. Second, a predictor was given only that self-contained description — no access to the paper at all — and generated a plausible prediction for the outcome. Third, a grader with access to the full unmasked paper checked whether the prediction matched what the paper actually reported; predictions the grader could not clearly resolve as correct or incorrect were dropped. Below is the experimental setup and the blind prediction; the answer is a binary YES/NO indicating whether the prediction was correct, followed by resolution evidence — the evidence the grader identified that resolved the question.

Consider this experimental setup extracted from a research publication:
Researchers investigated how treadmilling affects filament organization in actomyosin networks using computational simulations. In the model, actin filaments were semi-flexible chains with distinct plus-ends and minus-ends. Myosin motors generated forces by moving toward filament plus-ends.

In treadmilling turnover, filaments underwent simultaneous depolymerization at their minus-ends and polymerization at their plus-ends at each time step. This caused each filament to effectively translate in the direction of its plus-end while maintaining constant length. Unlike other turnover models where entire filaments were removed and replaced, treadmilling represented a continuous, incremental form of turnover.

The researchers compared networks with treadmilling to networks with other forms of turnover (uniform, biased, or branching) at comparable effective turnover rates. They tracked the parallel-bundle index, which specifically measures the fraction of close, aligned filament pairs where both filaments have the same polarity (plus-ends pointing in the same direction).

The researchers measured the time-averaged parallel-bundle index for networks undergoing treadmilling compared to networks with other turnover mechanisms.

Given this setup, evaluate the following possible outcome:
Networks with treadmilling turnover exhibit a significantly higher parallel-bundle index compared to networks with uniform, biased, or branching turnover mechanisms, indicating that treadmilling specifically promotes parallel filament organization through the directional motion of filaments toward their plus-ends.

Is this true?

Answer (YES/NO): NO